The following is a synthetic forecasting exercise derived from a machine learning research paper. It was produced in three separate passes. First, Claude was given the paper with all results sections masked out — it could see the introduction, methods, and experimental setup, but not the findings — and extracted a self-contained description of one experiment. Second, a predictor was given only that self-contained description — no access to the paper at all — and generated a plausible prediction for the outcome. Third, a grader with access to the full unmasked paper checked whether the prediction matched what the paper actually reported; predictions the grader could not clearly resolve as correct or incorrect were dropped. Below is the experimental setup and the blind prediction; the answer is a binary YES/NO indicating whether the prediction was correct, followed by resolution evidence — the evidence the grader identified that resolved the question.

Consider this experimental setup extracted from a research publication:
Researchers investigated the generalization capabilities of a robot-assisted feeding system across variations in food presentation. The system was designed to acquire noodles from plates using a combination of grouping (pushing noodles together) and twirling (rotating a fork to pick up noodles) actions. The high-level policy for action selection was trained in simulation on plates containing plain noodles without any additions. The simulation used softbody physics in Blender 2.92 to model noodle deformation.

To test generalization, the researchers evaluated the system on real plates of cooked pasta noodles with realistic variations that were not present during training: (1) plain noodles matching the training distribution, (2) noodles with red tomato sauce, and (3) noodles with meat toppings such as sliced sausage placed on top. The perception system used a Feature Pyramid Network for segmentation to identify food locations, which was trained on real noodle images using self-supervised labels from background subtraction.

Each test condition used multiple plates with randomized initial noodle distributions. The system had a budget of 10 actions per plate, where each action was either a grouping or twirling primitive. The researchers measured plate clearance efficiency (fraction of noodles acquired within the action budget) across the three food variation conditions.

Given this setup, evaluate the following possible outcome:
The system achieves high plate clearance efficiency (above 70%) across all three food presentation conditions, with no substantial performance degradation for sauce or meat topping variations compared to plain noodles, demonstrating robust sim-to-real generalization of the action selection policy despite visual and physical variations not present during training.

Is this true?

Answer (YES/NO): NO